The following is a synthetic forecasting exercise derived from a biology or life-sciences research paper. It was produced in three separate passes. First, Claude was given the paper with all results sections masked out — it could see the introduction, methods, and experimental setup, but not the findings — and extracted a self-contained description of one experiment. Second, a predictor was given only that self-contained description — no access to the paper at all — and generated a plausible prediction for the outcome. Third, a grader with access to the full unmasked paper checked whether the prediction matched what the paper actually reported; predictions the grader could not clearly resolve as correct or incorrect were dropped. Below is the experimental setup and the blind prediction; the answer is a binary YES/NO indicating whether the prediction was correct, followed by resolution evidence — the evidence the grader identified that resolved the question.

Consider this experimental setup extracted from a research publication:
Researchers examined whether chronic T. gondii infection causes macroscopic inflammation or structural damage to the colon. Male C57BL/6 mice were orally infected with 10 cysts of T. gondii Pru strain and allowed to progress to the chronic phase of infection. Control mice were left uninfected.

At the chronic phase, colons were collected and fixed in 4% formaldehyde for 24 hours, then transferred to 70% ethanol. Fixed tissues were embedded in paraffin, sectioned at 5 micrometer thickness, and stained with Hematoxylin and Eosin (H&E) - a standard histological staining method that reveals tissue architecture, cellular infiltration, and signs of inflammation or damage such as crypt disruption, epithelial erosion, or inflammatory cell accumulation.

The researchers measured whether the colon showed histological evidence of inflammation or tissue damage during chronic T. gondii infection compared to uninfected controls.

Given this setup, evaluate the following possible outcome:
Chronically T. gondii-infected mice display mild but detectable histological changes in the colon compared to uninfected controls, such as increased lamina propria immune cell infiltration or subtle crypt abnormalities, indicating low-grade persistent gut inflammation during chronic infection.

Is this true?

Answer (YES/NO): NO